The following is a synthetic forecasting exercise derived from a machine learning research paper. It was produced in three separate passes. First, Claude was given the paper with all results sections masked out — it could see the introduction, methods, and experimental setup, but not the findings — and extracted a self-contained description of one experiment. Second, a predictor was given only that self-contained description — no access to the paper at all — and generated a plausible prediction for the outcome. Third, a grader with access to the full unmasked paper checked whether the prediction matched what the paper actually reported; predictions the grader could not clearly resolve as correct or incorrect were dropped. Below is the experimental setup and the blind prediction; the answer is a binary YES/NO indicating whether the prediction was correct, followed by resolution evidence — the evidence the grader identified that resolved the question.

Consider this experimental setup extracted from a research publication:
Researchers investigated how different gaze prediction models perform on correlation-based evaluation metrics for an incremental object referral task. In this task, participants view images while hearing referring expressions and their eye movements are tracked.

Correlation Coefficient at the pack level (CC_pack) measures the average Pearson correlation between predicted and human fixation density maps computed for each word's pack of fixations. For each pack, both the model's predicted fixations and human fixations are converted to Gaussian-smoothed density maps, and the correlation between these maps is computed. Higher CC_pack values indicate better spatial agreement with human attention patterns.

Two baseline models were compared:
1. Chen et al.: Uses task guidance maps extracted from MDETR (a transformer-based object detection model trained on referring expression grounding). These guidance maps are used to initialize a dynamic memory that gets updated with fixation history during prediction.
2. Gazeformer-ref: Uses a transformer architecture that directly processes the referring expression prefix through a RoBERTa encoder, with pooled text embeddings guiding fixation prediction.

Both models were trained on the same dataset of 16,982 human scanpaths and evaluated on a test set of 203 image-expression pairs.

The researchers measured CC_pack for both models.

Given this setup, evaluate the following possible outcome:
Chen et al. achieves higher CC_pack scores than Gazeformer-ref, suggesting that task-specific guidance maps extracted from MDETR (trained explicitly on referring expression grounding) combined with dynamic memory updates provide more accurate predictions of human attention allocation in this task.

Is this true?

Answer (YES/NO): NO